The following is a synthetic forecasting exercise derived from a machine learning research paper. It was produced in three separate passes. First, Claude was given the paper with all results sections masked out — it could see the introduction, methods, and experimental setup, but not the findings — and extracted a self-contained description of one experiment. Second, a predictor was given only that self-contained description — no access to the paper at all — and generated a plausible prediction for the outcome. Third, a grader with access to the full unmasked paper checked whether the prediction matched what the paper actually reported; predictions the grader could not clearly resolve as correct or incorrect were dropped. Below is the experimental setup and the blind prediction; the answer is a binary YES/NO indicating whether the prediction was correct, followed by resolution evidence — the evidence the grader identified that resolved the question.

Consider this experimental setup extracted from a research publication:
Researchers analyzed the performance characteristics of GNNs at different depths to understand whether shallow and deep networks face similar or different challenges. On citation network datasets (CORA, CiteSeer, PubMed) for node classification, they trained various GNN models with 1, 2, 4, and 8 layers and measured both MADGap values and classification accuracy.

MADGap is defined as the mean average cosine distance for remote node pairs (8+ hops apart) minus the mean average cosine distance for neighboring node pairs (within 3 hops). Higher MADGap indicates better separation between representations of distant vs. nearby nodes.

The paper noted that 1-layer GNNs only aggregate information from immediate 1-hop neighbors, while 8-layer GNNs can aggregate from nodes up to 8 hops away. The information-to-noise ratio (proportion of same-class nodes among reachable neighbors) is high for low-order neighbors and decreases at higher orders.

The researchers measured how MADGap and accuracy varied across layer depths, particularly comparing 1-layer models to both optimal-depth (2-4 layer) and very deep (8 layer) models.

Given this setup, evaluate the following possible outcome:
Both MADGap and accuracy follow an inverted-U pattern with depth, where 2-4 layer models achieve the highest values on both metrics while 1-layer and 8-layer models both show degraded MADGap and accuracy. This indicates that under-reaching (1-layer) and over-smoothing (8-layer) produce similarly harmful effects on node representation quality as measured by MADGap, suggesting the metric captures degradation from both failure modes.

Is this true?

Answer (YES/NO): NO